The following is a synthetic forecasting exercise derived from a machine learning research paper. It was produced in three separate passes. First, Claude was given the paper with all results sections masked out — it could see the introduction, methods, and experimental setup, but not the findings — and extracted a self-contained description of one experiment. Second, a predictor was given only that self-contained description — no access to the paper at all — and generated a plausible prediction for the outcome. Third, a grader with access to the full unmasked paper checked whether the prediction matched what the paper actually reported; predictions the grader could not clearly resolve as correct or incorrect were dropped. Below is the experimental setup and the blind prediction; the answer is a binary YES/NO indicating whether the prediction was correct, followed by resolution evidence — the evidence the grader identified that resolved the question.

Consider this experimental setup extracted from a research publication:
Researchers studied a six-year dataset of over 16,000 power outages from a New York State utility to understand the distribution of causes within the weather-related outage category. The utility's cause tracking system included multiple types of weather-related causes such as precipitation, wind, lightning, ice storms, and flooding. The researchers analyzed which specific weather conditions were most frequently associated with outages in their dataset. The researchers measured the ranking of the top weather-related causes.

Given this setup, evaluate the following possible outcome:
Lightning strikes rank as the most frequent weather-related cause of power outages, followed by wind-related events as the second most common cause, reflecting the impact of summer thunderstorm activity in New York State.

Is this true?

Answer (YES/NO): NO